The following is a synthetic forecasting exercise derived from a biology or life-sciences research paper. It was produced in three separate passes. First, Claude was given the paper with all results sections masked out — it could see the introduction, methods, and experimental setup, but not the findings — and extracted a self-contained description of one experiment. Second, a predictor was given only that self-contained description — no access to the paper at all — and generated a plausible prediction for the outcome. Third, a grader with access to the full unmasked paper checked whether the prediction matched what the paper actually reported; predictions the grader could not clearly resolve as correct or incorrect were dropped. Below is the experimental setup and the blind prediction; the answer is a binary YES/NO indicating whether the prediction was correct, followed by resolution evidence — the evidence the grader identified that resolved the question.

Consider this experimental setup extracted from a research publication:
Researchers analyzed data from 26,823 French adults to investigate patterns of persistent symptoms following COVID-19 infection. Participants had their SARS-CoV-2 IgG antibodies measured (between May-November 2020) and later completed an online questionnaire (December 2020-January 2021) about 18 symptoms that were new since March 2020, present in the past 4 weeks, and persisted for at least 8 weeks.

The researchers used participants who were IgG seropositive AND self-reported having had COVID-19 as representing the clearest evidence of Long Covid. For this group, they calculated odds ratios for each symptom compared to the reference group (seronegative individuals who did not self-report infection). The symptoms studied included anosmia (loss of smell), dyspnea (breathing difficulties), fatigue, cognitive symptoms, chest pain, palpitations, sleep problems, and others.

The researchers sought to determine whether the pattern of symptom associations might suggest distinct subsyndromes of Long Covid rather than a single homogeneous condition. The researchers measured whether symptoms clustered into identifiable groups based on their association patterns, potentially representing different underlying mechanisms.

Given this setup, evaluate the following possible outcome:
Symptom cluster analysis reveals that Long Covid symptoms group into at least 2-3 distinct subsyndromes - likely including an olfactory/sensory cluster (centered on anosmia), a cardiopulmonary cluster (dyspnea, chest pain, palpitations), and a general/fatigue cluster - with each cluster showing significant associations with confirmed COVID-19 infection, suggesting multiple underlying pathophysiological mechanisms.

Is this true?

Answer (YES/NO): NO